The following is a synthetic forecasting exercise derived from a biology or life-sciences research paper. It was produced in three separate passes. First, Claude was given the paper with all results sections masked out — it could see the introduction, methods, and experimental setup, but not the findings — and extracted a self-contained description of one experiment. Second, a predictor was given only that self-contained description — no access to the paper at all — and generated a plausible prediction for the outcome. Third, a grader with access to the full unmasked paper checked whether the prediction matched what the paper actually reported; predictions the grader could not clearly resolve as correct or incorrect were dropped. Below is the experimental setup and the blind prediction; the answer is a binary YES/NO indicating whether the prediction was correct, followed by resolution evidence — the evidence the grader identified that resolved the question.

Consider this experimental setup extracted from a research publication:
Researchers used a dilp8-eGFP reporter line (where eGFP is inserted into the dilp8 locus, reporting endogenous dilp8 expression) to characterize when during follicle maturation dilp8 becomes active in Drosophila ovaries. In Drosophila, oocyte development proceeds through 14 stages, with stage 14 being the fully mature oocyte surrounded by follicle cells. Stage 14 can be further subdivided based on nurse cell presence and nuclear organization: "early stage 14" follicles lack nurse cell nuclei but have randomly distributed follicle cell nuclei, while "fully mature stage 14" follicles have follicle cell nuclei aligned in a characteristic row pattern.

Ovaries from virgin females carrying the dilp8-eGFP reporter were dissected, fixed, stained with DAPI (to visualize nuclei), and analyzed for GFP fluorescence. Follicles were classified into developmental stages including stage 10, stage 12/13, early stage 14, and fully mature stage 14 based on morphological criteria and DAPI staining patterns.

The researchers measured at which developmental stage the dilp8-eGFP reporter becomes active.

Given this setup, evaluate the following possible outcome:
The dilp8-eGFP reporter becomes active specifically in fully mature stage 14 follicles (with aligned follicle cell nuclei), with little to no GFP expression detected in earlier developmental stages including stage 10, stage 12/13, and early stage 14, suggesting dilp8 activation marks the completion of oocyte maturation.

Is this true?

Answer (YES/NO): YES